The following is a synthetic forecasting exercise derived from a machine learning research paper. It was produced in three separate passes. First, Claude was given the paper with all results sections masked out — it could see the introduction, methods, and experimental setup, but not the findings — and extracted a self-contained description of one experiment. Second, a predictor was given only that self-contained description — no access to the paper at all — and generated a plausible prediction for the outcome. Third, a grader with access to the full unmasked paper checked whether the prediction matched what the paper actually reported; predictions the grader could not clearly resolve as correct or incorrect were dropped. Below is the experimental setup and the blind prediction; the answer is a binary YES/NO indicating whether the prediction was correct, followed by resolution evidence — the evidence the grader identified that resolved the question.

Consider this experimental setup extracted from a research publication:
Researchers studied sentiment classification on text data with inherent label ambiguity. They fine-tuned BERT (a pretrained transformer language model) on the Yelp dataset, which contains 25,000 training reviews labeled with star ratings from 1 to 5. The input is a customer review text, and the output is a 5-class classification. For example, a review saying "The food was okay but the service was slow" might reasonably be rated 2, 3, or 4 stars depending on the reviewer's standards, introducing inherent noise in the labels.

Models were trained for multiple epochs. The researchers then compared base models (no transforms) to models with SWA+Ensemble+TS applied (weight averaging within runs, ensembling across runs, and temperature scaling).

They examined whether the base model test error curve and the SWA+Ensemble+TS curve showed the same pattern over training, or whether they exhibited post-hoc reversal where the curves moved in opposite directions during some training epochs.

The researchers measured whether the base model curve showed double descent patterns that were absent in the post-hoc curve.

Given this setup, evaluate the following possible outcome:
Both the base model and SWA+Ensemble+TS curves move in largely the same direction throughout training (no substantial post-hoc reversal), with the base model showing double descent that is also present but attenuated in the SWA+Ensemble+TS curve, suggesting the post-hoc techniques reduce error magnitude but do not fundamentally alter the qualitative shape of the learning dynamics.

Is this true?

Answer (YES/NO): NO